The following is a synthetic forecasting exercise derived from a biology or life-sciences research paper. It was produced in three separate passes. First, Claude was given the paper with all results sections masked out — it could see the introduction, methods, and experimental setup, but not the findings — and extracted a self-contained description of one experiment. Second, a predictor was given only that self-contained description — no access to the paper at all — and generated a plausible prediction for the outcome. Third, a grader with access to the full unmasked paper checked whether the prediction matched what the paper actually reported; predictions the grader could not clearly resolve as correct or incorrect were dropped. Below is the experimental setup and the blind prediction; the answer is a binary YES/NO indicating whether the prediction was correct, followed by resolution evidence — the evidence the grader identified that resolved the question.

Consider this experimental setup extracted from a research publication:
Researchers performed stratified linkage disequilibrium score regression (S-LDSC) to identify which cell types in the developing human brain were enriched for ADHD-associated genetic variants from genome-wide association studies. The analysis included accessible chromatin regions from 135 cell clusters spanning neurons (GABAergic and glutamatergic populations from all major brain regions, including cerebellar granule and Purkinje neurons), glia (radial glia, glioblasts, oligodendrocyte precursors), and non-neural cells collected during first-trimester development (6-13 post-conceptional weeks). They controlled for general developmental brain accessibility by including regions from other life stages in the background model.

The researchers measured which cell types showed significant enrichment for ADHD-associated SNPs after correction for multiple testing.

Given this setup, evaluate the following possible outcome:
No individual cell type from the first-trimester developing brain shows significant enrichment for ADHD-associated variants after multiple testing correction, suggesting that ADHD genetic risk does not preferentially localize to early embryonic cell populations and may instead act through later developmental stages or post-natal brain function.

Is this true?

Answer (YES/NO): NO